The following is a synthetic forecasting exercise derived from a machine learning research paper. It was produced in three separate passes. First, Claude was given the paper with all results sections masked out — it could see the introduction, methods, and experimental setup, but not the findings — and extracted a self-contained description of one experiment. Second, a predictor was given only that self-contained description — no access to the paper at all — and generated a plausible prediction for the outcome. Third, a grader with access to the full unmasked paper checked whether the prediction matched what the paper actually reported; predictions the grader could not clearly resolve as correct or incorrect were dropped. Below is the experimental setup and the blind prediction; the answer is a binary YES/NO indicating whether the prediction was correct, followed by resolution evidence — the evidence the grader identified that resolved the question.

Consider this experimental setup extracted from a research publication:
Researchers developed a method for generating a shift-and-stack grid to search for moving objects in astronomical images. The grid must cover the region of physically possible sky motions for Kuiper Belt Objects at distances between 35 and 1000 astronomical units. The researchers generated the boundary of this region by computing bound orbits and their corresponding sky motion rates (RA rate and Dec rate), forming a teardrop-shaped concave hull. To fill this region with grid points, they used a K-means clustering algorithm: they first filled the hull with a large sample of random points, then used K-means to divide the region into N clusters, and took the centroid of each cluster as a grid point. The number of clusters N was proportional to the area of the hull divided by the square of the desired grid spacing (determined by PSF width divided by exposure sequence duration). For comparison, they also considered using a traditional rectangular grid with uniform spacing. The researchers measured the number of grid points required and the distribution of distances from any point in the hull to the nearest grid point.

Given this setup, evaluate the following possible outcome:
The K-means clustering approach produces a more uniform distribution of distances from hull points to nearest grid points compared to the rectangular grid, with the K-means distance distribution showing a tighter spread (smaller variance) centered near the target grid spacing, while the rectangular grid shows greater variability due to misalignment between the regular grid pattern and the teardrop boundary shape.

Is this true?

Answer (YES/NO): YES